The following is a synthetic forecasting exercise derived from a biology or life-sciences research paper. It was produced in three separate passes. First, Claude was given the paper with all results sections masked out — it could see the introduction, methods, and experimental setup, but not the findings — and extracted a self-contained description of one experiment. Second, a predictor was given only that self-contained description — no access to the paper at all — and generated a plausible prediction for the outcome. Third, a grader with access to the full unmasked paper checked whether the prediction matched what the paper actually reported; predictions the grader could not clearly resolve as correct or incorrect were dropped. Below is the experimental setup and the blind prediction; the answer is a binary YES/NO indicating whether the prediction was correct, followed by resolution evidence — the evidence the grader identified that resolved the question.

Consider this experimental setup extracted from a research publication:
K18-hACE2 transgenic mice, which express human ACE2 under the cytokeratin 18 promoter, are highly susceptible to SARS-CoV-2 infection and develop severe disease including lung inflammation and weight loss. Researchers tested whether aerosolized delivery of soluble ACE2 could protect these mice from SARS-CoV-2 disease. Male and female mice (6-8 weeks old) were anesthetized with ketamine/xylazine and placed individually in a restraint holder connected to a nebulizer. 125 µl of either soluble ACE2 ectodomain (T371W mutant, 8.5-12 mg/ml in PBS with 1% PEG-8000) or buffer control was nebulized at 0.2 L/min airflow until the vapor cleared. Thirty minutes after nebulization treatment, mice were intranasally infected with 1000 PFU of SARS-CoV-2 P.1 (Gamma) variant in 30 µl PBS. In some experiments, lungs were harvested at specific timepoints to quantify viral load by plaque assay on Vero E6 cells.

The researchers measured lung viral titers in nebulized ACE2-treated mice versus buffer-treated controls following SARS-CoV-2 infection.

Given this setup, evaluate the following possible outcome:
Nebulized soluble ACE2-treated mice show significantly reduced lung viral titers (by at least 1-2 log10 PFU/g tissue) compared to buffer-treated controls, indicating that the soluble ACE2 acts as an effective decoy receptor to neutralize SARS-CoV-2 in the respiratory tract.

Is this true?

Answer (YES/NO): YES